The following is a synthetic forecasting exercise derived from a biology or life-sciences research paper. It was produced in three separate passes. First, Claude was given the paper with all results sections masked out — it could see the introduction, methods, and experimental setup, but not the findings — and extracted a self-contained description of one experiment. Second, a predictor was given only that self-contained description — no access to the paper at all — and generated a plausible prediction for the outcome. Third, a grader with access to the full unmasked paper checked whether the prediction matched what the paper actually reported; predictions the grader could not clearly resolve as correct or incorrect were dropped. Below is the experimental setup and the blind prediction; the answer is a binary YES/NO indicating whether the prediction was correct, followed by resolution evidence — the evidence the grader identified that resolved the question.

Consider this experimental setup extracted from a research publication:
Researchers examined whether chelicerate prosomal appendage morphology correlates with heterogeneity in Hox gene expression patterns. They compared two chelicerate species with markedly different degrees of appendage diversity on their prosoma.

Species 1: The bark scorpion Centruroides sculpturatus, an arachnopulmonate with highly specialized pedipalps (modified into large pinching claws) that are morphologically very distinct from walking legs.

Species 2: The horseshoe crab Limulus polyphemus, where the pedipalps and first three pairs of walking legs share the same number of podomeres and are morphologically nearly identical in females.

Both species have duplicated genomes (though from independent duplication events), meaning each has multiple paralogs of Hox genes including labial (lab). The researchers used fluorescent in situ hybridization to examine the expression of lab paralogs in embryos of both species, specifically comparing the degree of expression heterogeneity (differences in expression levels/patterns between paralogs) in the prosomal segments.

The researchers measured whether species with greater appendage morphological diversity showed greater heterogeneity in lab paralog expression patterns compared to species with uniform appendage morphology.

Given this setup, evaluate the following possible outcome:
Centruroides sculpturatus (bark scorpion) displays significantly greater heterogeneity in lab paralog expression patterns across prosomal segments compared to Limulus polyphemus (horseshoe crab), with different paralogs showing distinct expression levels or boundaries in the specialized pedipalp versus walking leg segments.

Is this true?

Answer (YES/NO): NO